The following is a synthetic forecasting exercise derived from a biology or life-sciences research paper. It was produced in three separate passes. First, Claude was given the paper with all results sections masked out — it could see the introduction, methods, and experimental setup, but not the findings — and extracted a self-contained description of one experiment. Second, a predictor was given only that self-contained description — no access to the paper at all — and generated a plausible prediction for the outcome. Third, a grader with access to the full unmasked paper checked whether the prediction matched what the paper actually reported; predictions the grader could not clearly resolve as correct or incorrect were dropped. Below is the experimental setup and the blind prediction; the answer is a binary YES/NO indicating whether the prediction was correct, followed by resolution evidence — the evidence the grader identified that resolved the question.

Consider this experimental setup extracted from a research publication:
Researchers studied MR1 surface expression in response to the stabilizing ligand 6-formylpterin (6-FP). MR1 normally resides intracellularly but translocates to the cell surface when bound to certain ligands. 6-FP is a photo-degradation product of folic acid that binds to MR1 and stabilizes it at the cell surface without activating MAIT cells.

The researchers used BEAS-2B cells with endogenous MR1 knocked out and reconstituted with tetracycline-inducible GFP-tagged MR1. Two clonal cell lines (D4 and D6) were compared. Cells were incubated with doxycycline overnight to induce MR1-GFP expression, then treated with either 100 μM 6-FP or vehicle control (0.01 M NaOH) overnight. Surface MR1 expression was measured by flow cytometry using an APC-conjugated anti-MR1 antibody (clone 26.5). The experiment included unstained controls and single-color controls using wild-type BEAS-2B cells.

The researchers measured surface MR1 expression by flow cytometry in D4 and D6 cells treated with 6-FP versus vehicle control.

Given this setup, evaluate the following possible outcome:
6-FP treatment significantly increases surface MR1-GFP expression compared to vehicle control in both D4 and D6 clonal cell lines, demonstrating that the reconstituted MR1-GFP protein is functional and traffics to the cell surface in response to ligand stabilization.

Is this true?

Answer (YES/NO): YES